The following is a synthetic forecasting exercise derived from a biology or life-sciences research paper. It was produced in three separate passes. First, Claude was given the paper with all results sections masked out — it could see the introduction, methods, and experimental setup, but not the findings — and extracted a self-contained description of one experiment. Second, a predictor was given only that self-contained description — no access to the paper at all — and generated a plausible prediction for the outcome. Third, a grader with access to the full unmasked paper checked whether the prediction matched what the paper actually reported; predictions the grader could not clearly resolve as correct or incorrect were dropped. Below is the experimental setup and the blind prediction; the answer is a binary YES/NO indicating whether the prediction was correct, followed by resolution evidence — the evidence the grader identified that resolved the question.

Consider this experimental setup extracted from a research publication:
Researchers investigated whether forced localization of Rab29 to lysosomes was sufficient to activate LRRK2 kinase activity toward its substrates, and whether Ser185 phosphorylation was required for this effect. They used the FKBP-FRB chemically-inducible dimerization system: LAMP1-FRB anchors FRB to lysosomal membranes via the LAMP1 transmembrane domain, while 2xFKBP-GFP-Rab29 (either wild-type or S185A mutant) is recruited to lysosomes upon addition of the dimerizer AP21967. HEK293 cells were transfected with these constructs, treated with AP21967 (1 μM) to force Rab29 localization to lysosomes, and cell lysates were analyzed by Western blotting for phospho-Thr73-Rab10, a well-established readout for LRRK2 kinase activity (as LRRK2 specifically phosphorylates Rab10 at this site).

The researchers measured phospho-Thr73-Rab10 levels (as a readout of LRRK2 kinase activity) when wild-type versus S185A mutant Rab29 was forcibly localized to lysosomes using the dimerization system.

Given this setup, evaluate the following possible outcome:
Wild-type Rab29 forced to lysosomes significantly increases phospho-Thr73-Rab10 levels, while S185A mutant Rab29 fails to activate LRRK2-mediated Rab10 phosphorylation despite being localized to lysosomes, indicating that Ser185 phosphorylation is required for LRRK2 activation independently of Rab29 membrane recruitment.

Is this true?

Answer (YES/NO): NO